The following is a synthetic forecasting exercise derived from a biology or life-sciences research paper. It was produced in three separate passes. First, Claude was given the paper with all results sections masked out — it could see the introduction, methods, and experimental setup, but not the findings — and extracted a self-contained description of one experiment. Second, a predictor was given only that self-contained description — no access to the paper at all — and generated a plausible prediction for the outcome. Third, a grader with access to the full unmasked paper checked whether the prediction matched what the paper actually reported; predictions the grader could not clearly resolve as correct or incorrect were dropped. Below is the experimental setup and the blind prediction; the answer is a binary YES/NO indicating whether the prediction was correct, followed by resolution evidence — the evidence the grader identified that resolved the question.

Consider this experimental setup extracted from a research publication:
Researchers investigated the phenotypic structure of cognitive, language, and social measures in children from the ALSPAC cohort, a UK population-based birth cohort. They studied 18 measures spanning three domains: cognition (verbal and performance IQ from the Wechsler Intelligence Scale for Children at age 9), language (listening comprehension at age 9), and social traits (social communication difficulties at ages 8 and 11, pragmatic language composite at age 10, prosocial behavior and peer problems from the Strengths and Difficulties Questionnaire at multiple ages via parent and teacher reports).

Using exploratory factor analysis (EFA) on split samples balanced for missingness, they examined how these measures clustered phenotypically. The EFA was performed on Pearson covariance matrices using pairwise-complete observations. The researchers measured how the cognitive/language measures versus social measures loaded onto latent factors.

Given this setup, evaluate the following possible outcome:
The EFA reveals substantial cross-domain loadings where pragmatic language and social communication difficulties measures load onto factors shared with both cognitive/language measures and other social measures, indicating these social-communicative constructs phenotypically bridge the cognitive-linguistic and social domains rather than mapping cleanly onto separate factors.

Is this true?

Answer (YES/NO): NO